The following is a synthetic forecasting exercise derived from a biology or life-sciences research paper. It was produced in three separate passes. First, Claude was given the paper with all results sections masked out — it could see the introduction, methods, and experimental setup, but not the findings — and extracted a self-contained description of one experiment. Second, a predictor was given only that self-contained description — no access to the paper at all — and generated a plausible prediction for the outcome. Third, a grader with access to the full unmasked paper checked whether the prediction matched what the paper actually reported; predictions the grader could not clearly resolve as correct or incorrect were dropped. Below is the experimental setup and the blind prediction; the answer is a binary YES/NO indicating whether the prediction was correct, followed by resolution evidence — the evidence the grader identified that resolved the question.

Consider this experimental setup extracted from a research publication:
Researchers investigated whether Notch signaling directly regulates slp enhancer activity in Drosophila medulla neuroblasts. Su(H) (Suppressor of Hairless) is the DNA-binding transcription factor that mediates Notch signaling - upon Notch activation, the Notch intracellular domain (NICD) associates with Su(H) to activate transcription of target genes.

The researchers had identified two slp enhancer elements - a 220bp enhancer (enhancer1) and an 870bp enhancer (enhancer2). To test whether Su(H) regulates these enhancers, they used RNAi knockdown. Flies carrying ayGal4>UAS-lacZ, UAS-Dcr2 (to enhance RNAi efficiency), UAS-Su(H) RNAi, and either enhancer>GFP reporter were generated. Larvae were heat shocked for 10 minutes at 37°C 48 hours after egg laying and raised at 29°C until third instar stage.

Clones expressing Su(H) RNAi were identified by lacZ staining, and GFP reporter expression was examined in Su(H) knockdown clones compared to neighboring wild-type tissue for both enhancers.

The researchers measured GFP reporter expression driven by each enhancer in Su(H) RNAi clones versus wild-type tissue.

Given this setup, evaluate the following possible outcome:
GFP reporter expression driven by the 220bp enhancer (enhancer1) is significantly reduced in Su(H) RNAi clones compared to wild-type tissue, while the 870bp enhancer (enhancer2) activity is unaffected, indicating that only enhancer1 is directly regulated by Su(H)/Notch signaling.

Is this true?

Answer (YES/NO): NO